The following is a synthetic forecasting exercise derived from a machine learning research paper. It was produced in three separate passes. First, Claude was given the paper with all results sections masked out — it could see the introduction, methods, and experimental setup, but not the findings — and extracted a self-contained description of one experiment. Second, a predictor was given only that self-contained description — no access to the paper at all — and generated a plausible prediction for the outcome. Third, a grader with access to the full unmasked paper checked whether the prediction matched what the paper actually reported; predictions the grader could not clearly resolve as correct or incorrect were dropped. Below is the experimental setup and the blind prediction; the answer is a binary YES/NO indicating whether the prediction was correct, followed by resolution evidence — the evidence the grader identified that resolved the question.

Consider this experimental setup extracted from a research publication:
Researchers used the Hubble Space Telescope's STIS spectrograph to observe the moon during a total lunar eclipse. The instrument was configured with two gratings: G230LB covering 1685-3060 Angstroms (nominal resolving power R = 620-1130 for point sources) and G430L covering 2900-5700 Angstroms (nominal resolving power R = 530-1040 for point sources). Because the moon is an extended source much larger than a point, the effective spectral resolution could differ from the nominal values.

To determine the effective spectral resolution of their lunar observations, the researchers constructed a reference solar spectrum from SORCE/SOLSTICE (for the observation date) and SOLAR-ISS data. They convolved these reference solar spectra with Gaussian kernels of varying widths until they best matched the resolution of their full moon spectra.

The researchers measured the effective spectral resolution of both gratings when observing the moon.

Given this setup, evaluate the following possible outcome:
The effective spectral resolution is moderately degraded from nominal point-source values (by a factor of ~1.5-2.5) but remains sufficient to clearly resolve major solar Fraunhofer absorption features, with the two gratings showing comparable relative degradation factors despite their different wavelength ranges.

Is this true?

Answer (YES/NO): NO